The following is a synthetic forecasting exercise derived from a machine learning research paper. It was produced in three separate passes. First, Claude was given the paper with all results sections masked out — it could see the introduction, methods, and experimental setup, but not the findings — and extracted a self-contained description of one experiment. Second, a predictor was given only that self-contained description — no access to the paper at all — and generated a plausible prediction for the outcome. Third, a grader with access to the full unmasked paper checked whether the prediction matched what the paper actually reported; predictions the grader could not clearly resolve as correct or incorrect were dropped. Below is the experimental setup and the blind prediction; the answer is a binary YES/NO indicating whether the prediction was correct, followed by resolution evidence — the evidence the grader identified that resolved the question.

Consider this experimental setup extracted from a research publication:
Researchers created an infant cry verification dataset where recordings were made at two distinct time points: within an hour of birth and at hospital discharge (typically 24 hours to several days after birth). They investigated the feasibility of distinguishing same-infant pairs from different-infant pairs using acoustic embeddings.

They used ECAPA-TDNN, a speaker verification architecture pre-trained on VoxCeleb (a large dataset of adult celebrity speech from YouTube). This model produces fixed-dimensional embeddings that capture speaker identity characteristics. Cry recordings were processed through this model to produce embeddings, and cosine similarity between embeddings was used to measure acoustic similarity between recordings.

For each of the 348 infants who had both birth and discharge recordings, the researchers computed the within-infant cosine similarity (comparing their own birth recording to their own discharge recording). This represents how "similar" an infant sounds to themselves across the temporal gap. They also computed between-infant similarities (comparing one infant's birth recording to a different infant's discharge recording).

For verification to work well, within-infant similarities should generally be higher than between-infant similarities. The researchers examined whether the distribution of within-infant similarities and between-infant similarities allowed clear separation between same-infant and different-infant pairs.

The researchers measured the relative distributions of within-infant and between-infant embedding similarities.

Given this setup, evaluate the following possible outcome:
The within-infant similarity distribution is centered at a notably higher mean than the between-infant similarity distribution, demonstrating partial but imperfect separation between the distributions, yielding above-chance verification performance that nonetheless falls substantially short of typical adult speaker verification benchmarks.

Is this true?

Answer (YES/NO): YES